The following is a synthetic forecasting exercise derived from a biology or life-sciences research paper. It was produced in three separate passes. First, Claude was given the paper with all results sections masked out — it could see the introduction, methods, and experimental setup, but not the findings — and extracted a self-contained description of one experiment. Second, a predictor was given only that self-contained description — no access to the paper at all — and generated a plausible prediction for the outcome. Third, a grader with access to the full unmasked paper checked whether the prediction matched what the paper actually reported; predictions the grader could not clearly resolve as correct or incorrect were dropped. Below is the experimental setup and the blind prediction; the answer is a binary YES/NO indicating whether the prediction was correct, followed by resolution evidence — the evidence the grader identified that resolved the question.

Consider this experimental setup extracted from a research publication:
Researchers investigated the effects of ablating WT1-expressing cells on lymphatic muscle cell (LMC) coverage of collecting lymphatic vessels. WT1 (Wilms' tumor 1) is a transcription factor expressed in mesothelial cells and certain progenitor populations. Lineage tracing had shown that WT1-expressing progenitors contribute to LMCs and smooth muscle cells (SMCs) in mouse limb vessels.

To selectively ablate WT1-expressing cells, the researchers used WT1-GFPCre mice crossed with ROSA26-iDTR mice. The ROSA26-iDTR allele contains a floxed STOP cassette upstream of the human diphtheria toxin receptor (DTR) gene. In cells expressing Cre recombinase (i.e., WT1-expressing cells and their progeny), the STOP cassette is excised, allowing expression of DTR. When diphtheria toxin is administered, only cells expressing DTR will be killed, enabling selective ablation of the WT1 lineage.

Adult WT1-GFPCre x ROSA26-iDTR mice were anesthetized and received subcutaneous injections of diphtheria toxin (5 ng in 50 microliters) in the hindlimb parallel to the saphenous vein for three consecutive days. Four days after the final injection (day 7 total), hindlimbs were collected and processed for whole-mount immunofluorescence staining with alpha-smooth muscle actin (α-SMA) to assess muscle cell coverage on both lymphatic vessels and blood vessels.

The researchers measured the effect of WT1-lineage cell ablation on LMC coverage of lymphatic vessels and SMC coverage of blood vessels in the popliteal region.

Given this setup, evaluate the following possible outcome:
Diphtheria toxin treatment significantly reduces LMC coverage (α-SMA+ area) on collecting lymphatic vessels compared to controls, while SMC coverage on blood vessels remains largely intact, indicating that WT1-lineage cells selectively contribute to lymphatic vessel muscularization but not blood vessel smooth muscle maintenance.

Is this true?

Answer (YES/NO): NO